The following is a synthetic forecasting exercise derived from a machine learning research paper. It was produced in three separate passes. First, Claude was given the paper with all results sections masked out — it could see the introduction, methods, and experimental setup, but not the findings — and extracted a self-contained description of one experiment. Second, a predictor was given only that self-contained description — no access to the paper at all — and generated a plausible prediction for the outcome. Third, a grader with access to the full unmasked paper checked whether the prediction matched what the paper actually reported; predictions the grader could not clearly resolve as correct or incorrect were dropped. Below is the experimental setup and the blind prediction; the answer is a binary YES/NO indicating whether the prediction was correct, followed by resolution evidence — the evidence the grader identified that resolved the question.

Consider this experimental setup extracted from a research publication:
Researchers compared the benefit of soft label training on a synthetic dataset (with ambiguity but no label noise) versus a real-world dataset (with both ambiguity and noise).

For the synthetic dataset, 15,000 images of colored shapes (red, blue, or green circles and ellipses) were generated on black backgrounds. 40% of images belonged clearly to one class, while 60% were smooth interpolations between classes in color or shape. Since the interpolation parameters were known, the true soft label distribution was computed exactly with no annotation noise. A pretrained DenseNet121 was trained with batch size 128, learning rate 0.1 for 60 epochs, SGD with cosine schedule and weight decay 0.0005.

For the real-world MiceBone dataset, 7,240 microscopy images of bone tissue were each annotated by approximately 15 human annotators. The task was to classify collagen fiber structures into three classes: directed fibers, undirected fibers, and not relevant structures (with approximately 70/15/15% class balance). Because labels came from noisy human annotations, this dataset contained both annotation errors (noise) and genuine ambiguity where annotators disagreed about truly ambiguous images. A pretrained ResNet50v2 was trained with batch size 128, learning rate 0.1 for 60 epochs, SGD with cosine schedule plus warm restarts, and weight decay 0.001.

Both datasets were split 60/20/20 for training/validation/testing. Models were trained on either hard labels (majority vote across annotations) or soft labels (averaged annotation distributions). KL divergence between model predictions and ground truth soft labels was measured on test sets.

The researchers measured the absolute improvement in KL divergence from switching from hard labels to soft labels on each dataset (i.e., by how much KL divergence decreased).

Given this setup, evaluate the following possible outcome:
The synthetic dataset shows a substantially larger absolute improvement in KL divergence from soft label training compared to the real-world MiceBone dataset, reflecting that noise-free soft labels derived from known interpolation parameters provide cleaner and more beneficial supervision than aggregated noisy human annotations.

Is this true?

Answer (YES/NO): NO